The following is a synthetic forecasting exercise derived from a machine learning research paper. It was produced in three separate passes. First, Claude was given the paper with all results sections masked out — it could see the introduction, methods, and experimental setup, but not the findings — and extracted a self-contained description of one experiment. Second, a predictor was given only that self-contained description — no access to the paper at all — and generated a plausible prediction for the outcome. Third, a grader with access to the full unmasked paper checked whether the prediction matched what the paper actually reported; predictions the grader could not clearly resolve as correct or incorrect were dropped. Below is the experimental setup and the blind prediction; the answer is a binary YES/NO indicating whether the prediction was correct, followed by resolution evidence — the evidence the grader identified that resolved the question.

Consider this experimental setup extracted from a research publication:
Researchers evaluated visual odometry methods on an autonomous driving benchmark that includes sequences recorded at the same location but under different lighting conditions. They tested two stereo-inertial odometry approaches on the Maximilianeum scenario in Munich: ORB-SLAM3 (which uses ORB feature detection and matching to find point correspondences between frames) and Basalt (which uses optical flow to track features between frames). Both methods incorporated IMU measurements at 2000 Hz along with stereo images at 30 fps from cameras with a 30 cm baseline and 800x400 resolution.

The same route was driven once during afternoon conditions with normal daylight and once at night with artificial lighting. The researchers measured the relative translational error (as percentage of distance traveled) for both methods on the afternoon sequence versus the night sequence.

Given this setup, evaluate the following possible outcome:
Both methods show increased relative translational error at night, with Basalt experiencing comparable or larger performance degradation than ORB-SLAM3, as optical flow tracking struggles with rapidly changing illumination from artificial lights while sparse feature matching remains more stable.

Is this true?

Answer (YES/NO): YES